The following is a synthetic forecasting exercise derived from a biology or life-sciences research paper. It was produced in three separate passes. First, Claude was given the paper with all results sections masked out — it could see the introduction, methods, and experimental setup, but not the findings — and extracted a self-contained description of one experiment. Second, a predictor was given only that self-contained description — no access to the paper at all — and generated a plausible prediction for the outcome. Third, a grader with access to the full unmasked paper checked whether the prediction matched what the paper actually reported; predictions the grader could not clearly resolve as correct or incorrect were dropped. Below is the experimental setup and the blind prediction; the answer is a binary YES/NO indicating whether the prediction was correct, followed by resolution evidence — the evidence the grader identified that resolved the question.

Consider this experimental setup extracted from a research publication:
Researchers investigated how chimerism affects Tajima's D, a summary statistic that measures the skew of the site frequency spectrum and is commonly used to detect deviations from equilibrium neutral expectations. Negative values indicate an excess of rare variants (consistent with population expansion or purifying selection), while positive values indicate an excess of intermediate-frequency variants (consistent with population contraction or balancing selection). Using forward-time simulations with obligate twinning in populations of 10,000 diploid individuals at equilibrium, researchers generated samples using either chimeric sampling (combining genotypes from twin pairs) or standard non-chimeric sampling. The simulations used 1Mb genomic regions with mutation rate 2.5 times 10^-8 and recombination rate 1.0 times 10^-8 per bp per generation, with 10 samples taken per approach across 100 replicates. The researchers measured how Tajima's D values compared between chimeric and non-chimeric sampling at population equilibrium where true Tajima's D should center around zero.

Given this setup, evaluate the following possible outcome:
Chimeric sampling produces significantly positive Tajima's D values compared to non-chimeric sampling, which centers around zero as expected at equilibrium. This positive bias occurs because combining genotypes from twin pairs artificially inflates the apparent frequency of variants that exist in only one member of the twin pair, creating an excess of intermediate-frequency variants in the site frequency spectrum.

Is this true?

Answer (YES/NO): YES